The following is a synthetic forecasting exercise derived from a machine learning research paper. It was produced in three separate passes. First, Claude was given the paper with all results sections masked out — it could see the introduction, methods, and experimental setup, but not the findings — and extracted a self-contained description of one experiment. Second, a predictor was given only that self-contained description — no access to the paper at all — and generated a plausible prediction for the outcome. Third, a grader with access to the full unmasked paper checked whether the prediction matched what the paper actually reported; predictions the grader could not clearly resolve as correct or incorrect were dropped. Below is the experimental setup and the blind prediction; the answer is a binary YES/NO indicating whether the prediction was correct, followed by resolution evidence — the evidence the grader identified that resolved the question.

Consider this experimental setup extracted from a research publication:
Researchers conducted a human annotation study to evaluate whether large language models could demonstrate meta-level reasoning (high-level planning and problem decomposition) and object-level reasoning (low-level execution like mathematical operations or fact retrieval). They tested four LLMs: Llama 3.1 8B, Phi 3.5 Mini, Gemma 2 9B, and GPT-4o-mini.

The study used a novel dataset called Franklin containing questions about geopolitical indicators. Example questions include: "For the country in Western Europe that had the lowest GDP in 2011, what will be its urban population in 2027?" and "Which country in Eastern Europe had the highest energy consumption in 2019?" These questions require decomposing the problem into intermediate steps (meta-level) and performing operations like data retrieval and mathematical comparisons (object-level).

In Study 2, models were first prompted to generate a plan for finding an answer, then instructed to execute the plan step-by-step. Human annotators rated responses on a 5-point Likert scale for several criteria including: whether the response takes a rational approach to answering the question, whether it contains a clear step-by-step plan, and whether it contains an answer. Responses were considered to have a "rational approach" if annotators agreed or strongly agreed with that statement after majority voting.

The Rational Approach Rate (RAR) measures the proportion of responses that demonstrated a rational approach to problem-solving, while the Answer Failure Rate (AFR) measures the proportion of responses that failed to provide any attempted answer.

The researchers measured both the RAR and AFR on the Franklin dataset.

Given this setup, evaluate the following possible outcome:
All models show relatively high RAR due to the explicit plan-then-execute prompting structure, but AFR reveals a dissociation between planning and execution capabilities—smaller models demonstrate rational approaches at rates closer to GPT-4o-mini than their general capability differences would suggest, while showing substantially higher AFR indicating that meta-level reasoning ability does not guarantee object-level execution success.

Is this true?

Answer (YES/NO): NO